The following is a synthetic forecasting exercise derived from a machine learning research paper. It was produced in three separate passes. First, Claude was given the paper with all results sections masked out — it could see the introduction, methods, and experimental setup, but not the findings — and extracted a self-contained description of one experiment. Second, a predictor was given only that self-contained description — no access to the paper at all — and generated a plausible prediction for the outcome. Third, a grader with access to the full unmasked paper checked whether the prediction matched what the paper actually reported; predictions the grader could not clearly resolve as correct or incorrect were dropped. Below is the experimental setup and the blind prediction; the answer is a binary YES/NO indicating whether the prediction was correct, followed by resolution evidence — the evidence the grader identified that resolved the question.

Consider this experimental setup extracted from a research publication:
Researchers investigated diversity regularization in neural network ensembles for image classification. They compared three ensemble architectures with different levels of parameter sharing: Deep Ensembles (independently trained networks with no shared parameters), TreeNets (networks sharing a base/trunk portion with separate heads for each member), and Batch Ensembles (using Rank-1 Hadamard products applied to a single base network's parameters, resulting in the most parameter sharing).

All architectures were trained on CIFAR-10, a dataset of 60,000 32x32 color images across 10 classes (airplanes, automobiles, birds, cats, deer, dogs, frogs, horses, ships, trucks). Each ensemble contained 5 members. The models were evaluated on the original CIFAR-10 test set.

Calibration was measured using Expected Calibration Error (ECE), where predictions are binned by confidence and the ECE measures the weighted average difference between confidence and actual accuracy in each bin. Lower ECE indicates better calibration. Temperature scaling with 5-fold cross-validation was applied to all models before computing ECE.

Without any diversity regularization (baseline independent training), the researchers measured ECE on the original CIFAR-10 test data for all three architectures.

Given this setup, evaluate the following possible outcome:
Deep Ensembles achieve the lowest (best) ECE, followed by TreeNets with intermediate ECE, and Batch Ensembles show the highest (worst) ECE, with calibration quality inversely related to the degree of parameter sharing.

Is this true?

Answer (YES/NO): YES